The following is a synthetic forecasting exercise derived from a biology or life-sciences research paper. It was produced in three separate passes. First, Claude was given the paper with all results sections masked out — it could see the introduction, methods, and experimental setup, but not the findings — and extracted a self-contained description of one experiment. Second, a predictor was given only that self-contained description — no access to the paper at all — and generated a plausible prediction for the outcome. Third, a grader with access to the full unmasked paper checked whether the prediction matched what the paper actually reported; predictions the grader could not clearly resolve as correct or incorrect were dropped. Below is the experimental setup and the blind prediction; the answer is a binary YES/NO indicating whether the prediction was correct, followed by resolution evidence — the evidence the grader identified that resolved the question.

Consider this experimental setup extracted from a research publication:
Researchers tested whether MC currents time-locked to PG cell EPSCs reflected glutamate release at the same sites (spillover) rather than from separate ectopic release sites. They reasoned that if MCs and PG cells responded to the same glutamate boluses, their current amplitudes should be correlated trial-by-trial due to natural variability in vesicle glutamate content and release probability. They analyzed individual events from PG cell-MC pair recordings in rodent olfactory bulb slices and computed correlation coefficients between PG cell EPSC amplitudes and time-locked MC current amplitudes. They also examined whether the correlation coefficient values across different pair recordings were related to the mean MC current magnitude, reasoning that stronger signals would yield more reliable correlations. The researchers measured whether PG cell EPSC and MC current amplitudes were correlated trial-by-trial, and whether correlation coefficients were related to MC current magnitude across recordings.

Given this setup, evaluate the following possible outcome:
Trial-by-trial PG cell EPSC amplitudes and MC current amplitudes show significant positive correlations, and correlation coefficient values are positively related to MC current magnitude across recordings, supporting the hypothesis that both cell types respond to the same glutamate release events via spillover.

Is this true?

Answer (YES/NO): YES